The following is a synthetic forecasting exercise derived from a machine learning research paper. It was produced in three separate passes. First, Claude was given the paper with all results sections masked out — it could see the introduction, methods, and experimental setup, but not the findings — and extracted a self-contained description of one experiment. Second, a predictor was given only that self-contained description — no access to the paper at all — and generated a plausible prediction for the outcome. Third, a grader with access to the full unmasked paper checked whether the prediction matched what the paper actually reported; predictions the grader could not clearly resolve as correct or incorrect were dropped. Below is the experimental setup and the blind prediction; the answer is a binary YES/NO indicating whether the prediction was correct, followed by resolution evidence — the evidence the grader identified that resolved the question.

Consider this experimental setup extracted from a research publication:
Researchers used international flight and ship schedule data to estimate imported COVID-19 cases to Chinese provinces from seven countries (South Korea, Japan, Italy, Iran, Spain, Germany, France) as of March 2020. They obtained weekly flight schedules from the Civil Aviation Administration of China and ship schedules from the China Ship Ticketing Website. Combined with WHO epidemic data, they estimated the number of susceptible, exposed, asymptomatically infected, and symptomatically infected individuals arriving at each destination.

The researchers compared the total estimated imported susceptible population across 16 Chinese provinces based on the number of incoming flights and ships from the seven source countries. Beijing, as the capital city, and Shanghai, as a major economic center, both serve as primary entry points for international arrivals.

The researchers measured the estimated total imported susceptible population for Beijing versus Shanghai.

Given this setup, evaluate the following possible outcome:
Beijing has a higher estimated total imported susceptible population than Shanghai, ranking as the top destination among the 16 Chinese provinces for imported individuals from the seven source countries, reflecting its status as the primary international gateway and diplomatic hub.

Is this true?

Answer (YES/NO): NO